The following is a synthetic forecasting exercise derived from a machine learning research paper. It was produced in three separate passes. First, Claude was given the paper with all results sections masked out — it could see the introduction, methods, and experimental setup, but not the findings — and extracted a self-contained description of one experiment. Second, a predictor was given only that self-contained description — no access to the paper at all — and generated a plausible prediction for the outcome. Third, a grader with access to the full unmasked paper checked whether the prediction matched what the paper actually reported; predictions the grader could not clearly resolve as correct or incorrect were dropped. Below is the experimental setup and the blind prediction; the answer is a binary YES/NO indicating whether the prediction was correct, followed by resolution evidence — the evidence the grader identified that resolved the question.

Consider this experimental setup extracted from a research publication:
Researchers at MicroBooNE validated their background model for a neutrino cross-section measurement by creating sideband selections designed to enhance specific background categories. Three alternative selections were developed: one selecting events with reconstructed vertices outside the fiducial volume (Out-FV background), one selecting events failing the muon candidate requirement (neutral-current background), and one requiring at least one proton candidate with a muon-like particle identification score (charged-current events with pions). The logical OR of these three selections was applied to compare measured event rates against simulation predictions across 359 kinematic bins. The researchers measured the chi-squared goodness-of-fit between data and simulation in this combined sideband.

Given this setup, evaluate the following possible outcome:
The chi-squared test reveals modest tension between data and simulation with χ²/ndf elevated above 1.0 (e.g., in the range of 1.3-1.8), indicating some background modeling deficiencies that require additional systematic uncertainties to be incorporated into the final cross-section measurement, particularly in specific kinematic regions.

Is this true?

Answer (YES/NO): NO